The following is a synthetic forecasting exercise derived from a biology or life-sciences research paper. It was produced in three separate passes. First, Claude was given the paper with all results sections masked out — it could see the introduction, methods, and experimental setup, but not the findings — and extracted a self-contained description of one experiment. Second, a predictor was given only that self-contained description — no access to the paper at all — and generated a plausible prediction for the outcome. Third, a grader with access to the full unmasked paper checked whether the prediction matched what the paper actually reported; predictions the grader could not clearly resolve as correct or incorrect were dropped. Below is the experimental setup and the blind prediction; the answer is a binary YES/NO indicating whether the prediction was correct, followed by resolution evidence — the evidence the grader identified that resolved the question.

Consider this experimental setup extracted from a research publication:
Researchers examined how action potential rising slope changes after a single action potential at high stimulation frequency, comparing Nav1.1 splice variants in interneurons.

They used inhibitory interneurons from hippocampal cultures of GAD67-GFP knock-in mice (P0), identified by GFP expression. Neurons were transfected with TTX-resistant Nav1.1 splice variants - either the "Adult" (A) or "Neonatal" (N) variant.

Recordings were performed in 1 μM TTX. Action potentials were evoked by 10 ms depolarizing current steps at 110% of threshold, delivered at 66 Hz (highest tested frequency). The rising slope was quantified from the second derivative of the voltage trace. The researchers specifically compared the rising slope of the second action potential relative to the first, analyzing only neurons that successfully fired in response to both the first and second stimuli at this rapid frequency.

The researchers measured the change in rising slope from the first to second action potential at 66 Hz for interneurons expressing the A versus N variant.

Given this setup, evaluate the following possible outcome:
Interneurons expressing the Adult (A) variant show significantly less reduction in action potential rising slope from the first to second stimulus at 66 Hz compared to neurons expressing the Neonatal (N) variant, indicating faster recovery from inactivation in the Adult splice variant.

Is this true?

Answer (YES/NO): NO